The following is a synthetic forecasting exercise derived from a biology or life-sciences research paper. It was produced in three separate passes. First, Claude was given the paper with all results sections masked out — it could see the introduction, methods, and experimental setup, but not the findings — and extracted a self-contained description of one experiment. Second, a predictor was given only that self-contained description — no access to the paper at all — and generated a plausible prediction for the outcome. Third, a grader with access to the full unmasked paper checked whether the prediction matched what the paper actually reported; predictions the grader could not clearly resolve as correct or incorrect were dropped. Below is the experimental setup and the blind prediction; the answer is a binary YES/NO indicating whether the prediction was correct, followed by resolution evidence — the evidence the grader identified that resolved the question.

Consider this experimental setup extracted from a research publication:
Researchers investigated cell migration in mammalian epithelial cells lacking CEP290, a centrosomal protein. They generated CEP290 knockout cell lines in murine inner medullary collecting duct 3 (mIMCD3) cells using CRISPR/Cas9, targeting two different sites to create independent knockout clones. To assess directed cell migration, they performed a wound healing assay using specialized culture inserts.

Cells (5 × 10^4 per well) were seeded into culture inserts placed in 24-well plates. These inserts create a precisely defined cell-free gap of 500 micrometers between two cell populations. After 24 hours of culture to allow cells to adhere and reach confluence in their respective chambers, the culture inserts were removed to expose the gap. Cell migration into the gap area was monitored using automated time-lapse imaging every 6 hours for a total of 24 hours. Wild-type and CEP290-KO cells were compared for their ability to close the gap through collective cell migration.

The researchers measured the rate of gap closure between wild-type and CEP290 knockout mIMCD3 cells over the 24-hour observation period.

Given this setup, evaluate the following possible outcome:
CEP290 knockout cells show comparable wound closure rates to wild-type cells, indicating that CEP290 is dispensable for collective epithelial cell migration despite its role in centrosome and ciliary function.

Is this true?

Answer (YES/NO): NO